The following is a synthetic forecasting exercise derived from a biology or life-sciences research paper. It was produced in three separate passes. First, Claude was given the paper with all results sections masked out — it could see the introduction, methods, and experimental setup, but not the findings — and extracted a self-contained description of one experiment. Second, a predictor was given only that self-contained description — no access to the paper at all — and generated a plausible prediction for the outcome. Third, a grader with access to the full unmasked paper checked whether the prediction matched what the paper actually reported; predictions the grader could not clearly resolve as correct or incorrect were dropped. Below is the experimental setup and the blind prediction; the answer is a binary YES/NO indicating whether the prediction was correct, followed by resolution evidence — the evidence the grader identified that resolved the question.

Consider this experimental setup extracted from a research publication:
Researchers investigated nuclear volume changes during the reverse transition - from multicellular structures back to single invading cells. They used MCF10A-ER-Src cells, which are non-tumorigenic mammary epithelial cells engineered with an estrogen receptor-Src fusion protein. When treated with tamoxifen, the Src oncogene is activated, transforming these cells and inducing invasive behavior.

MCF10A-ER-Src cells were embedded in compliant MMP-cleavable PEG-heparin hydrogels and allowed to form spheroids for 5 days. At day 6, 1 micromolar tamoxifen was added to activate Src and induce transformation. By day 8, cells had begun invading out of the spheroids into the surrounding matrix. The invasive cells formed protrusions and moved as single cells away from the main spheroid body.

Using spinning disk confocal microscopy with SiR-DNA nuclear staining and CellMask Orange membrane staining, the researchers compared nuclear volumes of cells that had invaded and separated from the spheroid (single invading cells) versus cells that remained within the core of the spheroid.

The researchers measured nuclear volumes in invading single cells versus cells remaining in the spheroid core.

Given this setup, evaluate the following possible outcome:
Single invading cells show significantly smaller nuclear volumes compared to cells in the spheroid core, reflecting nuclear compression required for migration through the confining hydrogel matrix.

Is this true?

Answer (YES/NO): NO